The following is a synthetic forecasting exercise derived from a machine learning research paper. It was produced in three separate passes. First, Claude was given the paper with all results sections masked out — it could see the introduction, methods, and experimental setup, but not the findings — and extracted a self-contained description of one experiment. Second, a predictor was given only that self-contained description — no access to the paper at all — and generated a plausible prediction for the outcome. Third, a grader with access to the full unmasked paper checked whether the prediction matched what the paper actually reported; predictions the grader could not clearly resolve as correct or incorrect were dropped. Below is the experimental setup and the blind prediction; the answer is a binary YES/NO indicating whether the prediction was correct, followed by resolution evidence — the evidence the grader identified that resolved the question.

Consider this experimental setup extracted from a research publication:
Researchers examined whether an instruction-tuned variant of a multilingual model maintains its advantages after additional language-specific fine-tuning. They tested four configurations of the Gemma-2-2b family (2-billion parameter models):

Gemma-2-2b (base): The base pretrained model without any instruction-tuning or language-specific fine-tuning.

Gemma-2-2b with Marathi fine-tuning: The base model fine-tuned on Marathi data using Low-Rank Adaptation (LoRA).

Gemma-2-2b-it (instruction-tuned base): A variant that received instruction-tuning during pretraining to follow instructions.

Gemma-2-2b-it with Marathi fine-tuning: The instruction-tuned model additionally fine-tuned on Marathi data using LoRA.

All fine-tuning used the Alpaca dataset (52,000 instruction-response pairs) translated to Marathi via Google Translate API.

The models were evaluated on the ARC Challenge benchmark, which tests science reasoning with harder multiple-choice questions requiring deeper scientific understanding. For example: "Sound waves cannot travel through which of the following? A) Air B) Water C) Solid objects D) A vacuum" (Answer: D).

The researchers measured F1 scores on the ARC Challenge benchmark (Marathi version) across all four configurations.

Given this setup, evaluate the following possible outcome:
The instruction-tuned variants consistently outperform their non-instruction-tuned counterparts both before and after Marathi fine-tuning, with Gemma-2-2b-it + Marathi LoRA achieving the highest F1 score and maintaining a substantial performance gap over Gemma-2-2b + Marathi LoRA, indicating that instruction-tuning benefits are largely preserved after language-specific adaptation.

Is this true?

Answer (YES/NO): NO